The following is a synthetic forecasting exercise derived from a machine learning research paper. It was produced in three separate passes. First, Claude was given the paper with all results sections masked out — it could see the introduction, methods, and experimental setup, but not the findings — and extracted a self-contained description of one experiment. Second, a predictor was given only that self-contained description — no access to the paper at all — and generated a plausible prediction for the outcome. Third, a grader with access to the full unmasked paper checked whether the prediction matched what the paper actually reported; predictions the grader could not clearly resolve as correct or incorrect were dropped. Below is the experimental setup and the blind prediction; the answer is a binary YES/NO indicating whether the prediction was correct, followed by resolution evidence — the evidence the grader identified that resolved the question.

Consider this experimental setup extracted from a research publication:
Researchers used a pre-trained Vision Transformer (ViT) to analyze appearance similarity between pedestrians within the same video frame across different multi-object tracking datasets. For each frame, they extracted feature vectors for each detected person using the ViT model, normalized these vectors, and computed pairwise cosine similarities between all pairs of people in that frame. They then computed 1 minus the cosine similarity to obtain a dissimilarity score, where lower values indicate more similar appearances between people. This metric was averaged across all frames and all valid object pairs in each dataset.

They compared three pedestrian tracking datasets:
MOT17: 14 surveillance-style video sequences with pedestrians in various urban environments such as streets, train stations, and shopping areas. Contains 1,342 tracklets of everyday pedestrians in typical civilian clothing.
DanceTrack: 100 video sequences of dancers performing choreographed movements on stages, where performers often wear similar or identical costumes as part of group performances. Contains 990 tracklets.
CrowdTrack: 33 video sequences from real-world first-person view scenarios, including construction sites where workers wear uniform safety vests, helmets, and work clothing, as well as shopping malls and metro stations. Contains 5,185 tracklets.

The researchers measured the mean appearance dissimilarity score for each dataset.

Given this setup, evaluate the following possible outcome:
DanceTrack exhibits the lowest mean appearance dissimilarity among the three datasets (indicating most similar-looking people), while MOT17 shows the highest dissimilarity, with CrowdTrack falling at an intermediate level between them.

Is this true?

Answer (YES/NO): NO